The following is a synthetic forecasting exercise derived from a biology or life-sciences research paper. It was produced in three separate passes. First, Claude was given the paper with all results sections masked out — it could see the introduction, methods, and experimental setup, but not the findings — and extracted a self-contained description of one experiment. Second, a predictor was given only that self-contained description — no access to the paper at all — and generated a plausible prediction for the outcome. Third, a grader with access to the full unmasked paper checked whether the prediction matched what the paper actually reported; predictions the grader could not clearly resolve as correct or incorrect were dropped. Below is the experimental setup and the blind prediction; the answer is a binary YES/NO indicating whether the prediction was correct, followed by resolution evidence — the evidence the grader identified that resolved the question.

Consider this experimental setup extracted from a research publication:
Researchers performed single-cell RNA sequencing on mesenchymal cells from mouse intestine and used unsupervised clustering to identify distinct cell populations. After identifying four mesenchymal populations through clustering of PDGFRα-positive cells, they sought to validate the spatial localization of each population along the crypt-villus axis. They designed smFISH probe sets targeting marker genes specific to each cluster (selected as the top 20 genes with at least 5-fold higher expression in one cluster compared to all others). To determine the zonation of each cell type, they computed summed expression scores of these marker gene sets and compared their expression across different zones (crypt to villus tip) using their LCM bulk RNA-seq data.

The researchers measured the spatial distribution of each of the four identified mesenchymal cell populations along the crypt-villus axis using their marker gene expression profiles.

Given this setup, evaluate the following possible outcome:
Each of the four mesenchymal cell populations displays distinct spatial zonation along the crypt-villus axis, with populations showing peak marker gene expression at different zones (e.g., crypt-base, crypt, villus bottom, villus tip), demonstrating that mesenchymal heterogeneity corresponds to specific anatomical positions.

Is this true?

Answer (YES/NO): NO